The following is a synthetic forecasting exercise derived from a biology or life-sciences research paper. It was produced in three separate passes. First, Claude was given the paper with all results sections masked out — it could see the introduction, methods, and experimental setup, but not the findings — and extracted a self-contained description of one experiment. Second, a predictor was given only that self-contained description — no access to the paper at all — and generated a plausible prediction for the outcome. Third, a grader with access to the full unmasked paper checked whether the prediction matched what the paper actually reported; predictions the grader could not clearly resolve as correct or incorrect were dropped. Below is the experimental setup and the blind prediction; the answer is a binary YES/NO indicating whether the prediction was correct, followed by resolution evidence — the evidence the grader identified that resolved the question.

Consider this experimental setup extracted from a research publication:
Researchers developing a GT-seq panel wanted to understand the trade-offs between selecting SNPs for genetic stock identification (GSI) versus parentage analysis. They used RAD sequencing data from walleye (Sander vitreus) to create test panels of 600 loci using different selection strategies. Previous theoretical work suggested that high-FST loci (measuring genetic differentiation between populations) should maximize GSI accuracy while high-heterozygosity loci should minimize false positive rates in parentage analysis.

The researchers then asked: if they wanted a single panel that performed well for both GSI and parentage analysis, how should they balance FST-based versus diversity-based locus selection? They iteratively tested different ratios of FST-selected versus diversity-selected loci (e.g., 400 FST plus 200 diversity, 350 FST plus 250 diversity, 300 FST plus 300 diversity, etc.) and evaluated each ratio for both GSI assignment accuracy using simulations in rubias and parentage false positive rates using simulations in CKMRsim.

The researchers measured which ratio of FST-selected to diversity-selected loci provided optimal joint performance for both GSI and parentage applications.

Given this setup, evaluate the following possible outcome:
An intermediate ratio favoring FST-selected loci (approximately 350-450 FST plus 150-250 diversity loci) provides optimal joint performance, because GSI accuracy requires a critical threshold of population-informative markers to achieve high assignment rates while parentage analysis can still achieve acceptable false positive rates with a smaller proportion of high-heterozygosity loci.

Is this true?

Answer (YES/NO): YES